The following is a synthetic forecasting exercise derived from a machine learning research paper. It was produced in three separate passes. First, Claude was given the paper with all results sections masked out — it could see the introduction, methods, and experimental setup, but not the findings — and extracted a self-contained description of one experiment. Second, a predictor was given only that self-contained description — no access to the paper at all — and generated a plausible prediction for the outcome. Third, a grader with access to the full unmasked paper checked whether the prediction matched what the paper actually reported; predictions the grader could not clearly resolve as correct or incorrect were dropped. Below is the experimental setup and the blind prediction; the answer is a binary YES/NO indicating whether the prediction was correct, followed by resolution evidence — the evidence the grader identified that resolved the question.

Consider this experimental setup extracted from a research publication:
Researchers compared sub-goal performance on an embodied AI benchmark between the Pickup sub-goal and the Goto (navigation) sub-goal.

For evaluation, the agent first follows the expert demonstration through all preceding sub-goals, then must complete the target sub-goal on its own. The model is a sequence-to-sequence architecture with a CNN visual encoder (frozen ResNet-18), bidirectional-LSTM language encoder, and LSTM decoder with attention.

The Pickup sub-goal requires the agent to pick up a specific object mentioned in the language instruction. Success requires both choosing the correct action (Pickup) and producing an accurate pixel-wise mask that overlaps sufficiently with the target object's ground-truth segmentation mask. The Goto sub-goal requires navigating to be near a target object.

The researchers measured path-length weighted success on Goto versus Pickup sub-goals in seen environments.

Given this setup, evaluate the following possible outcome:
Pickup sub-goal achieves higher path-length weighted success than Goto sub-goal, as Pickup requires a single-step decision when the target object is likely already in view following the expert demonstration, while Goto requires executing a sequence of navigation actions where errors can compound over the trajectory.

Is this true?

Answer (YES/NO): NO